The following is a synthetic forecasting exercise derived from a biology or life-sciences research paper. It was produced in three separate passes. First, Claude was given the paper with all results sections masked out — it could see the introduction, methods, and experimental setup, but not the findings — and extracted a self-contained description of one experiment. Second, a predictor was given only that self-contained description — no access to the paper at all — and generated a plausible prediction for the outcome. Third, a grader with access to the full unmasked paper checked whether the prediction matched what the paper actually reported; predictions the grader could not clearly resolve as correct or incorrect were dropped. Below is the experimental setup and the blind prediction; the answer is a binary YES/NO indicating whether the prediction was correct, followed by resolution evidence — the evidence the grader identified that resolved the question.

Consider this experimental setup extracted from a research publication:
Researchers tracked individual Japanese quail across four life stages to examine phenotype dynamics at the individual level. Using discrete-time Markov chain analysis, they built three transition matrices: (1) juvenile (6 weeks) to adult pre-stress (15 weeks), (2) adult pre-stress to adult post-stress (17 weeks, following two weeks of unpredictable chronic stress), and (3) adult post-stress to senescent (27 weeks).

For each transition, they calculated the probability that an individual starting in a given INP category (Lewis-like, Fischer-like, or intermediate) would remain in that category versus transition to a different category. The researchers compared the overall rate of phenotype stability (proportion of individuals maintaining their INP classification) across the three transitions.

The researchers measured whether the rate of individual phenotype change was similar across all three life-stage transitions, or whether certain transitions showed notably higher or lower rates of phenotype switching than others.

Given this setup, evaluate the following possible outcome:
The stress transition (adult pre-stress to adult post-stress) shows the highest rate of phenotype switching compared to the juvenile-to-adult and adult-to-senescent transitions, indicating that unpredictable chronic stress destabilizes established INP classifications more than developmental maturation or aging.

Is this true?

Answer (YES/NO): NO